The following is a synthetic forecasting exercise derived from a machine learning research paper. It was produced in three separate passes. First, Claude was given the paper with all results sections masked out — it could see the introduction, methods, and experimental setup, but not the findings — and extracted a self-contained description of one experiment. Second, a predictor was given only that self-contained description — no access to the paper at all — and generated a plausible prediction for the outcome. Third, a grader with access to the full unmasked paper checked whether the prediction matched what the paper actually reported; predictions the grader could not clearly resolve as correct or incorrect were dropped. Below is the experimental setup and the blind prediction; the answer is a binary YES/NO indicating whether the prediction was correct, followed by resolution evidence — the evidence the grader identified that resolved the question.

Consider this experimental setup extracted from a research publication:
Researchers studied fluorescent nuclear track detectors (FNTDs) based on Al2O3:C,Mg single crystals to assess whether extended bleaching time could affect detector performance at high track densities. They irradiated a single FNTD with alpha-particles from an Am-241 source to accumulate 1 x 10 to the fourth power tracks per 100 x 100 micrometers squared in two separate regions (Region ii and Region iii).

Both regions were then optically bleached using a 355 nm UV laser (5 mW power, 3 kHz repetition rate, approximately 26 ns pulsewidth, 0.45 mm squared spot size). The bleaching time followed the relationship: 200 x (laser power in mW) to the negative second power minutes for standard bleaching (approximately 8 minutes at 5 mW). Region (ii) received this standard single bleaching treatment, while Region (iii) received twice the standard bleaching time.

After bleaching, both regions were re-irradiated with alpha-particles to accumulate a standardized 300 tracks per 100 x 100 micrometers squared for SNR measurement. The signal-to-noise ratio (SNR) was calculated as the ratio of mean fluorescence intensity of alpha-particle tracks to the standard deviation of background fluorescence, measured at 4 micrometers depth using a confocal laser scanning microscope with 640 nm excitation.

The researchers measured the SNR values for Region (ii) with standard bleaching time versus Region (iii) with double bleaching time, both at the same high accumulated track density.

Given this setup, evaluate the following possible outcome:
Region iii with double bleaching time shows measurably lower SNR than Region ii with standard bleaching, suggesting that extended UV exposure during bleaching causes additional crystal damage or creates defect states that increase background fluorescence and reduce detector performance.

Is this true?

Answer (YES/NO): NO